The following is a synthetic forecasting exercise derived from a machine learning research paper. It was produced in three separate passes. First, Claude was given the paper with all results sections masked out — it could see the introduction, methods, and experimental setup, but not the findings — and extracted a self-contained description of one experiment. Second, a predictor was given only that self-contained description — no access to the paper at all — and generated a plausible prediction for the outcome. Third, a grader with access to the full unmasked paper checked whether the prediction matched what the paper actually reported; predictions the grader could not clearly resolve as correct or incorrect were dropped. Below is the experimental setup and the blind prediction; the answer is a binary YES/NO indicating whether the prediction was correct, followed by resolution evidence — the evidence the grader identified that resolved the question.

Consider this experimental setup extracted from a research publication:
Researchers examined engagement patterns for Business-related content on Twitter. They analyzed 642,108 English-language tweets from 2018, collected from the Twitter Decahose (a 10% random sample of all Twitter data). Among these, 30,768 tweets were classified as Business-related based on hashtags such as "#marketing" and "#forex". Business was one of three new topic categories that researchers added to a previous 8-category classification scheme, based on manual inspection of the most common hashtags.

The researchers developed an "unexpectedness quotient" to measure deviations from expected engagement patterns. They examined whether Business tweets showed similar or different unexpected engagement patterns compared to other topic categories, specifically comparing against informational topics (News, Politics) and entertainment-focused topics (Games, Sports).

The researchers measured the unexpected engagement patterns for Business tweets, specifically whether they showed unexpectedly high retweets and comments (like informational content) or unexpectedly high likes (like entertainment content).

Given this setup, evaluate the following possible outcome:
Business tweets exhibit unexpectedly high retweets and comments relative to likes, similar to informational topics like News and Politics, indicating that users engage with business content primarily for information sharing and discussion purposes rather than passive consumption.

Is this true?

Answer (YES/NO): YES